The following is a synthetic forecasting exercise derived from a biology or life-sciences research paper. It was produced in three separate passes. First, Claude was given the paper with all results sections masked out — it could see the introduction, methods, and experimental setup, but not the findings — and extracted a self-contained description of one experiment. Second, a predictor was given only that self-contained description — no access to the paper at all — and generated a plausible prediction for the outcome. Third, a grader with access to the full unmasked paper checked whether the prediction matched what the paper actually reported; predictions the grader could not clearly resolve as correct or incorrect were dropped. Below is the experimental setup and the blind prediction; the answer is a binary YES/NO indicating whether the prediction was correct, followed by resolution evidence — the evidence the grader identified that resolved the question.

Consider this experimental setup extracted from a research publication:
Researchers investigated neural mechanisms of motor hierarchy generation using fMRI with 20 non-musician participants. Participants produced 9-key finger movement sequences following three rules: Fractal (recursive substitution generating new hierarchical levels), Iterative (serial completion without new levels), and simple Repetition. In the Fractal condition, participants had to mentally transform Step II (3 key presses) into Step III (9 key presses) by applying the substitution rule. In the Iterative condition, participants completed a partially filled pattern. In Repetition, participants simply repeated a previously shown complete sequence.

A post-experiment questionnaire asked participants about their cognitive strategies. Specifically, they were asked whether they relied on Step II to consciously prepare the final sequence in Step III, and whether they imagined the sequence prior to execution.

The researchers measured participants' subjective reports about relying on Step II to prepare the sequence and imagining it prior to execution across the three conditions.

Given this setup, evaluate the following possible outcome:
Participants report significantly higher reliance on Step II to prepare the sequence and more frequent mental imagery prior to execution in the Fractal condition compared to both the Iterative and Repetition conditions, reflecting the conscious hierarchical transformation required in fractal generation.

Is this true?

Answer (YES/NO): NO